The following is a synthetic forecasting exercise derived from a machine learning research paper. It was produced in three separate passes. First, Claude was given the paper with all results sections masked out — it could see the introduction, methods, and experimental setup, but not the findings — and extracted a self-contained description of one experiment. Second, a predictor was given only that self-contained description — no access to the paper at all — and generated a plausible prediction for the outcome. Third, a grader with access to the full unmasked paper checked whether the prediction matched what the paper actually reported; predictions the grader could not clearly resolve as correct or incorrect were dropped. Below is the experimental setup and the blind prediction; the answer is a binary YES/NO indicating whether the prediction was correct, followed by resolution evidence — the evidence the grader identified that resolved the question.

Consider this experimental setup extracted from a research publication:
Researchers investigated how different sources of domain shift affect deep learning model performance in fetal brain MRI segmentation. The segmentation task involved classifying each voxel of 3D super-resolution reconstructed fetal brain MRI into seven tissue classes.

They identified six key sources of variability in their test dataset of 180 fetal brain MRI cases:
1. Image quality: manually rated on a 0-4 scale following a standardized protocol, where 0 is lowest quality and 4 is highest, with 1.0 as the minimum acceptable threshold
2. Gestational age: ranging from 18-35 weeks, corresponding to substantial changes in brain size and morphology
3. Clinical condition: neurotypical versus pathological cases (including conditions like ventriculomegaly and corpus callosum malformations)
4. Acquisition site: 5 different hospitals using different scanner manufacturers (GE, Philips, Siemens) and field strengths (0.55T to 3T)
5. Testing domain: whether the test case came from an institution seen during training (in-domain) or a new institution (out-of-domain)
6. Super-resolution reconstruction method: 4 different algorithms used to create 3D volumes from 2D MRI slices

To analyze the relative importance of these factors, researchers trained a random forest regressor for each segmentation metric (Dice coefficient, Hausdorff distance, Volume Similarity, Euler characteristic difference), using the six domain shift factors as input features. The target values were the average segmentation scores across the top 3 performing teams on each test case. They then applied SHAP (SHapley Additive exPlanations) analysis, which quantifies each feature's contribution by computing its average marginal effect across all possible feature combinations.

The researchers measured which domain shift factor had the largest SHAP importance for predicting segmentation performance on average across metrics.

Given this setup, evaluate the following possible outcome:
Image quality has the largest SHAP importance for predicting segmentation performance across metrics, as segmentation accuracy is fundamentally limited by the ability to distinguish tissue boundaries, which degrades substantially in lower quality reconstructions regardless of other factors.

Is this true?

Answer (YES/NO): YES